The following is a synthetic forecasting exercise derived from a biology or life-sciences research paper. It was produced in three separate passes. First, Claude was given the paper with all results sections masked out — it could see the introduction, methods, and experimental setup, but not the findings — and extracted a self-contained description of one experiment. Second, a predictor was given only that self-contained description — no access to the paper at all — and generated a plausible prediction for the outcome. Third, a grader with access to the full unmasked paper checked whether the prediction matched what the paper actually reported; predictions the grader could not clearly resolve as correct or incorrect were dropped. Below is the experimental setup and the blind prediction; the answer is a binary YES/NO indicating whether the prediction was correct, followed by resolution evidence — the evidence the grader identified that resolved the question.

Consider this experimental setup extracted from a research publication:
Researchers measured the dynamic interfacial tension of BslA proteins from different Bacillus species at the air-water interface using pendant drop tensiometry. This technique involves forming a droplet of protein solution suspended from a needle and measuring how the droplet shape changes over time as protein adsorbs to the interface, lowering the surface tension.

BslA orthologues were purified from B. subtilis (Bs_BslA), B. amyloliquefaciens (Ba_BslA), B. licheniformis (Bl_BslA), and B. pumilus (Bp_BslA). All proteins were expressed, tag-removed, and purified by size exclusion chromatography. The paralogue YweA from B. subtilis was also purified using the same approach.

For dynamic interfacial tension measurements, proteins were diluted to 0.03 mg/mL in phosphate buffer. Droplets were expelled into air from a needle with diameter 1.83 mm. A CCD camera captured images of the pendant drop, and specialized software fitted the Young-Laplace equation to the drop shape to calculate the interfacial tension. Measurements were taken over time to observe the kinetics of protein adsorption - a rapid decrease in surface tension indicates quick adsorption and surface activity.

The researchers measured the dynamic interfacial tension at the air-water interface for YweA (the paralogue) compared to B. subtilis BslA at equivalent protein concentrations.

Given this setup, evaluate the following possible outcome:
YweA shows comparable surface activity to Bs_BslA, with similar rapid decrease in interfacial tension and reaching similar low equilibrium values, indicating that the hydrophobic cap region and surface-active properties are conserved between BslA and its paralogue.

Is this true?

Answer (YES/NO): NO